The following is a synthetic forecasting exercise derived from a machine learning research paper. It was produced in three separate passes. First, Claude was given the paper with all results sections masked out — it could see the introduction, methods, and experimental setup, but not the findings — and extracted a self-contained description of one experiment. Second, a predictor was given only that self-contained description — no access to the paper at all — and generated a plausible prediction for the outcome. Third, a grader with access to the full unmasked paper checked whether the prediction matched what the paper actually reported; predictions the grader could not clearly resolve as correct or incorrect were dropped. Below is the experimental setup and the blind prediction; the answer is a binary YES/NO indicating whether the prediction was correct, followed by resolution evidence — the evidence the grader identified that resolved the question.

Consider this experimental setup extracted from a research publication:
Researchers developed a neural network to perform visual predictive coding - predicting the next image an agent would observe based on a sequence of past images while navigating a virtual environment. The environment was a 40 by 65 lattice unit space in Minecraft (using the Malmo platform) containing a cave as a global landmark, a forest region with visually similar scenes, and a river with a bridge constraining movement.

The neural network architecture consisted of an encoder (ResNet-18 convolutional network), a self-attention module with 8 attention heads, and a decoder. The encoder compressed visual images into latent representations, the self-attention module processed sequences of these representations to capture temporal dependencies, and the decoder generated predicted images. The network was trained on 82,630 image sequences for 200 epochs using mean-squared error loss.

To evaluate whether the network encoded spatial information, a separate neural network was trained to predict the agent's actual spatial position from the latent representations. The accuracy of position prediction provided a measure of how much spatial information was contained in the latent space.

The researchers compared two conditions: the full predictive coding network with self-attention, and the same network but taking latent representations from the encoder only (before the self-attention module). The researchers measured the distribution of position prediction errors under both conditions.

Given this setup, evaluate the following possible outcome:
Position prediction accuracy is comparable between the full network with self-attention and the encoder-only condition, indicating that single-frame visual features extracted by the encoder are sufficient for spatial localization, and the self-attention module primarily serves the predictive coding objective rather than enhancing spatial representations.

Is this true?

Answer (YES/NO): NO